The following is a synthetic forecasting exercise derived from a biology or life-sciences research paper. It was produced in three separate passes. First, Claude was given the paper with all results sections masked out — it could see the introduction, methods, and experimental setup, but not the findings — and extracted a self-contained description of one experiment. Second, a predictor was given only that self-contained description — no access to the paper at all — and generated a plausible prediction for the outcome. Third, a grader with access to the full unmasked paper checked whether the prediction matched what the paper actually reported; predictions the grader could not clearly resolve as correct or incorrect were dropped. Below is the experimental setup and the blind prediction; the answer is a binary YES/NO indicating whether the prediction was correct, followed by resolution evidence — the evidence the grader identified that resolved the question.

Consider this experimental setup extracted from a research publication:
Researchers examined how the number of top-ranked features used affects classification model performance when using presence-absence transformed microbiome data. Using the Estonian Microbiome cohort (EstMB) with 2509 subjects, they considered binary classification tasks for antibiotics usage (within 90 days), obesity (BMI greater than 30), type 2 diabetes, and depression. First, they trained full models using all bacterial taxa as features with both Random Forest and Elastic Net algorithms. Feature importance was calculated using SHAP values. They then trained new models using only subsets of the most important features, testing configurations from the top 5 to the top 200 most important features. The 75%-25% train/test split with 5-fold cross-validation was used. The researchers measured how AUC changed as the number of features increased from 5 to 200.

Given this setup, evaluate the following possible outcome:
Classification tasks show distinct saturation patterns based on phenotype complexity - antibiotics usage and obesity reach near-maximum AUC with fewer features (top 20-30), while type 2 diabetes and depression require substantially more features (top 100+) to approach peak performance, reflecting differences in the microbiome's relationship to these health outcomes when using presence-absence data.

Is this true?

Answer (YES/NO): NO